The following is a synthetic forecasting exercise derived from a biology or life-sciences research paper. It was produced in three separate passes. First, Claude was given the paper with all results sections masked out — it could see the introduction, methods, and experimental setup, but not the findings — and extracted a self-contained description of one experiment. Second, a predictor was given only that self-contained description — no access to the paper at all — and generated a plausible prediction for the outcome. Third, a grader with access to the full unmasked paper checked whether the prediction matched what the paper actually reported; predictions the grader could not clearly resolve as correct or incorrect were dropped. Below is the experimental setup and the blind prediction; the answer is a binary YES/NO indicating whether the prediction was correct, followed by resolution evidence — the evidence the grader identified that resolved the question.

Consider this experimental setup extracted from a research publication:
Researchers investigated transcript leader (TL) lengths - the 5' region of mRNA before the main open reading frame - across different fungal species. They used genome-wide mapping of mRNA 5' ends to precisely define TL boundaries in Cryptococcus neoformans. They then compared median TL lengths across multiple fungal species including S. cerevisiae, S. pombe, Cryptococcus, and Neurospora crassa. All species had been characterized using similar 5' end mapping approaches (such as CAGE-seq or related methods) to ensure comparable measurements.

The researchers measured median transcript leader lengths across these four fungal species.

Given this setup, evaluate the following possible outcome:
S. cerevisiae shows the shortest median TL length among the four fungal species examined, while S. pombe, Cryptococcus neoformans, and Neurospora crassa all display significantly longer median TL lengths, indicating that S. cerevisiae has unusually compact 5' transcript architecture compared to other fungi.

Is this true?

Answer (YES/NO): YES